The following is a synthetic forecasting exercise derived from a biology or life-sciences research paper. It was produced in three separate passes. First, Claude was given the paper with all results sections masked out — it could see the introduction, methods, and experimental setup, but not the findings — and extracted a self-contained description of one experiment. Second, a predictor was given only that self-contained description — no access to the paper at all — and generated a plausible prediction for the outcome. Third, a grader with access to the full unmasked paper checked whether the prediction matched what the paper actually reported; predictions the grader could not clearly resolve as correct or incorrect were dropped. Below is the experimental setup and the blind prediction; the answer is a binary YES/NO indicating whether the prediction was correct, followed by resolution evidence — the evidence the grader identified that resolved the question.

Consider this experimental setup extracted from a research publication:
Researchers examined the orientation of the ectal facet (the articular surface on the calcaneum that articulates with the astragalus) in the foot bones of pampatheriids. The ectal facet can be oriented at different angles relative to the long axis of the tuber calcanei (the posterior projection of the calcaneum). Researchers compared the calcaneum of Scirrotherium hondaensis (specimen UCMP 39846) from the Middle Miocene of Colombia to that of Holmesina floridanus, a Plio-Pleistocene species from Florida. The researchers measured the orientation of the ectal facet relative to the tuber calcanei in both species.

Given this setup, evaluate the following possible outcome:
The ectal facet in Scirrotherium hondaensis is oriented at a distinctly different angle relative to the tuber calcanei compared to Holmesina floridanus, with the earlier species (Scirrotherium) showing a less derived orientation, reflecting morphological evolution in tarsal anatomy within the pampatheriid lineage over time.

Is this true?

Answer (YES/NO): NO